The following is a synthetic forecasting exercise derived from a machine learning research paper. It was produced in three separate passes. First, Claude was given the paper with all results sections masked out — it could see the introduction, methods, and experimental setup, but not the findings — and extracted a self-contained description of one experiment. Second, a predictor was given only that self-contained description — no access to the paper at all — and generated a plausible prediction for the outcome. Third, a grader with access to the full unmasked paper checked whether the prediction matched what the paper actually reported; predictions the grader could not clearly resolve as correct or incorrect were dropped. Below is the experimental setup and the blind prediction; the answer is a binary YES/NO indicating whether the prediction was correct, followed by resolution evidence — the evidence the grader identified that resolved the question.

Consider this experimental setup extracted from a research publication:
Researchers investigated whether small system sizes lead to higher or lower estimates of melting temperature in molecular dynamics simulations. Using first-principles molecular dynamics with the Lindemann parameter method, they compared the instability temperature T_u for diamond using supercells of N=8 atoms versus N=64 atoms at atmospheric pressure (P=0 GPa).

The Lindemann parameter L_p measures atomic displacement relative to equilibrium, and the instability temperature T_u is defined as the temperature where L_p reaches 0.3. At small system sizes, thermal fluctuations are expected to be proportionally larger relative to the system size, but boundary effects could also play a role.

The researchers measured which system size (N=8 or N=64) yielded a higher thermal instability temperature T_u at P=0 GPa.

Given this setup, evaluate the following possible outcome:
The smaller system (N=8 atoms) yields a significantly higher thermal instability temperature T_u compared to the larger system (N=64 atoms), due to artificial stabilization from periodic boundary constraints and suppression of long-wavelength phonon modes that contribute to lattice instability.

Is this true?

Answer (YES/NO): NO